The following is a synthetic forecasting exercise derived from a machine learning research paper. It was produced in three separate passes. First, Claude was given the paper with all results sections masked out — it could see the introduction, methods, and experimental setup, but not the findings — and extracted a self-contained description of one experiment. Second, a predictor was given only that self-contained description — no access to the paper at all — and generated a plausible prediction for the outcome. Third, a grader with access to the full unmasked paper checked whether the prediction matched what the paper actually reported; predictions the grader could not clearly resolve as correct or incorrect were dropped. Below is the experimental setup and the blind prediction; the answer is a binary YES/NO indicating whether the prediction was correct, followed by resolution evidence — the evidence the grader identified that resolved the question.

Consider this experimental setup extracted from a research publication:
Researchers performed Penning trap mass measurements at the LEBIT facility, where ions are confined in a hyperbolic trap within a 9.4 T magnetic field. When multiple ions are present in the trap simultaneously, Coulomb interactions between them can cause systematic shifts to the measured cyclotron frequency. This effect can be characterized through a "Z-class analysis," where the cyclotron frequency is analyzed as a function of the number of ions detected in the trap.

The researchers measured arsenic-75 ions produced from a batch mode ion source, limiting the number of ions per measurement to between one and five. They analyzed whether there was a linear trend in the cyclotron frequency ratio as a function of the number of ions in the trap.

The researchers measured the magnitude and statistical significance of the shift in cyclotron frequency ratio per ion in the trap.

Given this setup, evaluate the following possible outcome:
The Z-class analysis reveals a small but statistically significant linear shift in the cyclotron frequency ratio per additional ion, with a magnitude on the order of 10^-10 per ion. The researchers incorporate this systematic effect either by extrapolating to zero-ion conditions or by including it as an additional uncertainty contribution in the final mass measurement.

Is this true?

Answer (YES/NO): NO